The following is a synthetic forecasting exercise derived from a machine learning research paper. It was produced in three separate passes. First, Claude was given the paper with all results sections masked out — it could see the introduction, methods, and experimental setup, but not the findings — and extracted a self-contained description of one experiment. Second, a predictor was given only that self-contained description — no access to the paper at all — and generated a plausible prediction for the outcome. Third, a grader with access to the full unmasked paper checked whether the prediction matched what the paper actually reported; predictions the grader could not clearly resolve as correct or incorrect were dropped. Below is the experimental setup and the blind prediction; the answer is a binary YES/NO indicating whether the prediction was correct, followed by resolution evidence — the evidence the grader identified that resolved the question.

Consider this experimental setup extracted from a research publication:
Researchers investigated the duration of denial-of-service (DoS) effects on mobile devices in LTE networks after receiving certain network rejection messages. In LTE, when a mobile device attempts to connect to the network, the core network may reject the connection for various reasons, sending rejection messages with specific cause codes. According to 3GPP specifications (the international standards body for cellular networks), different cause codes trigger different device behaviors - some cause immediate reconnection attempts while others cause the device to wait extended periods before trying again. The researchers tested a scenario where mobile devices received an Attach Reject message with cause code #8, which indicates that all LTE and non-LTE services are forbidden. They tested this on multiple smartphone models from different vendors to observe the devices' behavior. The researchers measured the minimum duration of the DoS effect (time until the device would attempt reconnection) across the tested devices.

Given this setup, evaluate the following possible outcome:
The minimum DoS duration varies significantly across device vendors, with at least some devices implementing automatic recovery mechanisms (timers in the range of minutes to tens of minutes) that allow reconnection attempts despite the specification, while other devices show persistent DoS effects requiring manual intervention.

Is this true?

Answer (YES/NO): NO